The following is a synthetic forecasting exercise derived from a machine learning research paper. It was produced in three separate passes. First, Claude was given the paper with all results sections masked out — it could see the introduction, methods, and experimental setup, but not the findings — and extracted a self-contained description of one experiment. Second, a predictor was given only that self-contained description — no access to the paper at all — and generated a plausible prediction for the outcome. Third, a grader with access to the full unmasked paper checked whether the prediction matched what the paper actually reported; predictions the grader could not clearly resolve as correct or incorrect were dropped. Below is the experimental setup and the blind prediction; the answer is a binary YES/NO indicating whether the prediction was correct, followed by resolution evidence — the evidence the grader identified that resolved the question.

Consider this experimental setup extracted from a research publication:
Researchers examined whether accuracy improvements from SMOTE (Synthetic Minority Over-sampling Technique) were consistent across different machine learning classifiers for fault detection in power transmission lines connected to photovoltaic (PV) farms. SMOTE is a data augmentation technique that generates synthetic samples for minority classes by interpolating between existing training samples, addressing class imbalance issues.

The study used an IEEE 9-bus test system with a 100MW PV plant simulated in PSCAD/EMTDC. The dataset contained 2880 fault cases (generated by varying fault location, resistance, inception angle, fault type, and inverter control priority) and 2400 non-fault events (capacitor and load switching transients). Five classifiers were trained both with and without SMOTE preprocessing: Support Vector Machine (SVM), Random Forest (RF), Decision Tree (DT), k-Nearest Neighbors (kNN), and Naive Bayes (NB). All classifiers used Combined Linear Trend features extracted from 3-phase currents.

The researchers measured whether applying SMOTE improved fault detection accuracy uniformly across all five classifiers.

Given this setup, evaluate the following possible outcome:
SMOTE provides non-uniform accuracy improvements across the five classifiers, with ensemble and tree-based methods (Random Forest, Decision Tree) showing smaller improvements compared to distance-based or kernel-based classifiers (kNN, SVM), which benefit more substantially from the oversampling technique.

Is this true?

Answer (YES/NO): NO